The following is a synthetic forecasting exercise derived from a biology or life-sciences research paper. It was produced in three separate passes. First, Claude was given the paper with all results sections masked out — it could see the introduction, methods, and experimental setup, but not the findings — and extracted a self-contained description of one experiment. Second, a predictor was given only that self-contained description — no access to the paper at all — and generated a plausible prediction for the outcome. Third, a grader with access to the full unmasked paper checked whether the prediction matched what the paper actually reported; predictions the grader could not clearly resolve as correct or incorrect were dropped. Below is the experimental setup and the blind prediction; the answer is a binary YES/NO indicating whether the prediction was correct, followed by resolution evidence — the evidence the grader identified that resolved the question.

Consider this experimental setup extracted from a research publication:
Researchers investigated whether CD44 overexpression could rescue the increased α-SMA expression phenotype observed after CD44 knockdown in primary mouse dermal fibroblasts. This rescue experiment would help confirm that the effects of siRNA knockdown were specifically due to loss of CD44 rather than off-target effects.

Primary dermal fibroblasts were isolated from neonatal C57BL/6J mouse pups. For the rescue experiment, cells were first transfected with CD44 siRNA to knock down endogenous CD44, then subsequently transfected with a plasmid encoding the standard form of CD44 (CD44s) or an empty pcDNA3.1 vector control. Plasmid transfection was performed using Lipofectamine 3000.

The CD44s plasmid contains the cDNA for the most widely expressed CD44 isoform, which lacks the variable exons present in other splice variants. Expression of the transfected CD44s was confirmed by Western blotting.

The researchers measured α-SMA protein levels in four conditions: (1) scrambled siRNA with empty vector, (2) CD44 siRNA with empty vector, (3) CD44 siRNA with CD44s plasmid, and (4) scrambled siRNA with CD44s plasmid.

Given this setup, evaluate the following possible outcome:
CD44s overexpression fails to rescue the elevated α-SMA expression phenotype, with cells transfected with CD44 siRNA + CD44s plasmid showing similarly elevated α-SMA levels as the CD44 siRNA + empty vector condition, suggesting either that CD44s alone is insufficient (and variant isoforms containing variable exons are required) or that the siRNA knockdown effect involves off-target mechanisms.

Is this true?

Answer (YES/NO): NO